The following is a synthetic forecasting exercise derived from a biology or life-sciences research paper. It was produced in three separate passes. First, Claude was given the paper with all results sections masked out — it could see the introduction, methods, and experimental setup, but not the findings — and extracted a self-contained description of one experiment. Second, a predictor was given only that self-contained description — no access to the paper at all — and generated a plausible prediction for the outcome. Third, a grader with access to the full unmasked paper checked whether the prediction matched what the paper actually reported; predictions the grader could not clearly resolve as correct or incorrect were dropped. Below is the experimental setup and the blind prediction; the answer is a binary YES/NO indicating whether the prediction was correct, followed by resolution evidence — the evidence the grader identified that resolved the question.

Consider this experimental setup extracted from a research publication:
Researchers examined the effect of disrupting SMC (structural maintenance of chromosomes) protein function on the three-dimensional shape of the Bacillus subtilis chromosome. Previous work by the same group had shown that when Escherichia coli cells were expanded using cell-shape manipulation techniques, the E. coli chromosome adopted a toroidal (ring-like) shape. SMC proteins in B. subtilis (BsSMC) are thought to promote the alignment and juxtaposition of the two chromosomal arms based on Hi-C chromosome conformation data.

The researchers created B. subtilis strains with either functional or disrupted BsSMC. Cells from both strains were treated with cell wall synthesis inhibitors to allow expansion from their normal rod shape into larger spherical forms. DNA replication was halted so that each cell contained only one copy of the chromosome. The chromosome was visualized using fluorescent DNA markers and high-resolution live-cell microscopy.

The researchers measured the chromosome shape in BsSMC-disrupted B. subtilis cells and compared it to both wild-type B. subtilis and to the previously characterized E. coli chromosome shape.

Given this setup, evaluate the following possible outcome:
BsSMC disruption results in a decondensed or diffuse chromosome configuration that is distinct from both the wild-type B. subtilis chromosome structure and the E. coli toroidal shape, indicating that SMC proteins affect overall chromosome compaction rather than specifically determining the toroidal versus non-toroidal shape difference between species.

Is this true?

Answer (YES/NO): NO